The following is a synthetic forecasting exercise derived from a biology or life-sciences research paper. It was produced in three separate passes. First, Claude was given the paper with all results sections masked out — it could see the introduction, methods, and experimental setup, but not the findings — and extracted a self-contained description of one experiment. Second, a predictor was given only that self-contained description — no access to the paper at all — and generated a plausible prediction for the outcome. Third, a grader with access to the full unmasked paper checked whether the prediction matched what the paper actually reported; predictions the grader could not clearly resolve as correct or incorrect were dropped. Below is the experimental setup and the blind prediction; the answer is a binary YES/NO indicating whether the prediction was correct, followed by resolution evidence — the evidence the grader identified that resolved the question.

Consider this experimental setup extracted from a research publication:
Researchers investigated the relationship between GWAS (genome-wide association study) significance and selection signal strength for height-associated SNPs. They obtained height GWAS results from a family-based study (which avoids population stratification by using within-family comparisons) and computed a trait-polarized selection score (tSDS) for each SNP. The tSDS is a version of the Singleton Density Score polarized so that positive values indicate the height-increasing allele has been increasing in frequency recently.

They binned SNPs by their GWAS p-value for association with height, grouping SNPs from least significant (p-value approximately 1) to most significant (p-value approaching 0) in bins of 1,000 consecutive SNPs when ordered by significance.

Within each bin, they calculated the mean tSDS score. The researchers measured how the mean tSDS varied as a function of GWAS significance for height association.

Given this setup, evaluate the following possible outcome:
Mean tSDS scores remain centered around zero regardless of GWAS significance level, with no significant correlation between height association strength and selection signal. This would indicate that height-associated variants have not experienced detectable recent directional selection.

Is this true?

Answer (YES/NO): NO